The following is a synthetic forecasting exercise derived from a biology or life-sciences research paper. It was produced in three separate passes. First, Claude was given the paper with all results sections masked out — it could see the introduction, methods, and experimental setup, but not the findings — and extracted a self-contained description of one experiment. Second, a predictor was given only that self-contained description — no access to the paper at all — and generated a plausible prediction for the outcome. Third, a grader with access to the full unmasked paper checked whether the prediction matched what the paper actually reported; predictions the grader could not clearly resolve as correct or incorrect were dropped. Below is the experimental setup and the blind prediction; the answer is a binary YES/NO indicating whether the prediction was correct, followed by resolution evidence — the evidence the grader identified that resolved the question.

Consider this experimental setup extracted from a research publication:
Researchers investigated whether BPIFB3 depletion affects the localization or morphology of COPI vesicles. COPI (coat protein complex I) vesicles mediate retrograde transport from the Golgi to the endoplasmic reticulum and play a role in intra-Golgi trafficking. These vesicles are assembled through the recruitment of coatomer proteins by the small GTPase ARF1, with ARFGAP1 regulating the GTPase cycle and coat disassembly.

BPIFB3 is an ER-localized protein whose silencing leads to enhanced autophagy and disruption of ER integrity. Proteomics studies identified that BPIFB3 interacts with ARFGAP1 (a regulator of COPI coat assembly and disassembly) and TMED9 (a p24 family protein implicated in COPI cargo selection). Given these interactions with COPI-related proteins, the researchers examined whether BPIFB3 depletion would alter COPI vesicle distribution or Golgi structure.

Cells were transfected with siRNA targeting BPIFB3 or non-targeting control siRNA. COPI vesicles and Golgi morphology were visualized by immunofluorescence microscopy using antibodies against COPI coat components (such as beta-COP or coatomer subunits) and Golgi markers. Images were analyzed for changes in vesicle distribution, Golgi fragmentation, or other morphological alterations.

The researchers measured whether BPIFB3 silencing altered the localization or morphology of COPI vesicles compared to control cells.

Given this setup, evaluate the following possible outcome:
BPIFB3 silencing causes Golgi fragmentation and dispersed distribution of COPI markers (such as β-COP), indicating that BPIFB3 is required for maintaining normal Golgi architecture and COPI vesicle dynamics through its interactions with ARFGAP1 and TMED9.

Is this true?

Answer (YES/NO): NO